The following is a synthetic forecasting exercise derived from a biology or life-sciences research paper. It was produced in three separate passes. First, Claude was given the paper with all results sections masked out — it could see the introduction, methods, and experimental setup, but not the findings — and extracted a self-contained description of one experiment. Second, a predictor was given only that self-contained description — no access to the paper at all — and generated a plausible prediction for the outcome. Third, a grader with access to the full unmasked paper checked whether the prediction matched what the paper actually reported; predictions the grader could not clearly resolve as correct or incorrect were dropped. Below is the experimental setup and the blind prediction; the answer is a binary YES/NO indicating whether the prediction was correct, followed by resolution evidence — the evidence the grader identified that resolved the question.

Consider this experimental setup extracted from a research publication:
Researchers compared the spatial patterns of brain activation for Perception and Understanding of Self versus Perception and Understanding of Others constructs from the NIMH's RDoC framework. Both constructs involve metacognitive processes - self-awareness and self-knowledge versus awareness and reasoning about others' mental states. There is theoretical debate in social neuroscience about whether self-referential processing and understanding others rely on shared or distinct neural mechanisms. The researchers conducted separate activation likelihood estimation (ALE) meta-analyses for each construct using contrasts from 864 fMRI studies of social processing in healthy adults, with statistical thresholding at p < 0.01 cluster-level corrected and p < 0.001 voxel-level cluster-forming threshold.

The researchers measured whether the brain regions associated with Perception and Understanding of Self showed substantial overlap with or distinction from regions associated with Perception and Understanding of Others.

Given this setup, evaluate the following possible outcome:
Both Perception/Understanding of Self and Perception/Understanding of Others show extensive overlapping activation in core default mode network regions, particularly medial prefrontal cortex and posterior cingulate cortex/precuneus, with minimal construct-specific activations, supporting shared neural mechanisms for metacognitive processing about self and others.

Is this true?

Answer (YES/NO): NO